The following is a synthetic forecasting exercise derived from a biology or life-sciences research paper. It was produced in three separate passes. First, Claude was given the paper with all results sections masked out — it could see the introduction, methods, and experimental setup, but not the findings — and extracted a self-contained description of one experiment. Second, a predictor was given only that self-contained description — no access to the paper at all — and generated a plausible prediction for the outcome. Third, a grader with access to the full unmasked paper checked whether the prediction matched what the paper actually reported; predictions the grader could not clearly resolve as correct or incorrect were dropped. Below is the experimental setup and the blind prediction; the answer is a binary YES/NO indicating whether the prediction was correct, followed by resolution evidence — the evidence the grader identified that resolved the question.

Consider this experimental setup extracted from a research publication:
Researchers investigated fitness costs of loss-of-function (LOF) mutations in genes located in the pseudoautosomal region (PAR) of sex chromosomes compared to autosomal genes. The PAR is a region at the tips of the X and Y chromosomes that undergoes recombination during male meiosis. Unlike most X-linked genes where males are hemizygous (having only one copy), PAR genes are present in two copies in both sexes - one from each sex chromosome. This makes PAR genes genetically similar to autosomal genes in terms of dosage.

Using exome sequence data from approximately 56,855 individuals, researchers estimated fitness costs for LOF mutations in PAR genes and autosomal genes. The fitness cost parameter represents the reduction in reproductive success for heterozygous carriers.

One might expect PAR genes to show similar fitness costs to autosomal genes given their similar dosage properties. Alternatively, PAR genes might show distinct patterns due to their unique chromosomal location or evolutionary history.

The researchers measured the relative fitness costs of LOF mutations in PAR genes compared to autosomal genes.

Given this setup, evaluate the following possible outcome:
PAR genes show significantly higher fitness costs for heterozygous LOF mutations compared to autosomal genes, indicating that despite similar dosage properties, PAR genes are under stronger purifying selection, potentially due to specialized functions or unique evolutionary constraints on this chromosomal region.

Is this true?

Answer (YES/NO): NO